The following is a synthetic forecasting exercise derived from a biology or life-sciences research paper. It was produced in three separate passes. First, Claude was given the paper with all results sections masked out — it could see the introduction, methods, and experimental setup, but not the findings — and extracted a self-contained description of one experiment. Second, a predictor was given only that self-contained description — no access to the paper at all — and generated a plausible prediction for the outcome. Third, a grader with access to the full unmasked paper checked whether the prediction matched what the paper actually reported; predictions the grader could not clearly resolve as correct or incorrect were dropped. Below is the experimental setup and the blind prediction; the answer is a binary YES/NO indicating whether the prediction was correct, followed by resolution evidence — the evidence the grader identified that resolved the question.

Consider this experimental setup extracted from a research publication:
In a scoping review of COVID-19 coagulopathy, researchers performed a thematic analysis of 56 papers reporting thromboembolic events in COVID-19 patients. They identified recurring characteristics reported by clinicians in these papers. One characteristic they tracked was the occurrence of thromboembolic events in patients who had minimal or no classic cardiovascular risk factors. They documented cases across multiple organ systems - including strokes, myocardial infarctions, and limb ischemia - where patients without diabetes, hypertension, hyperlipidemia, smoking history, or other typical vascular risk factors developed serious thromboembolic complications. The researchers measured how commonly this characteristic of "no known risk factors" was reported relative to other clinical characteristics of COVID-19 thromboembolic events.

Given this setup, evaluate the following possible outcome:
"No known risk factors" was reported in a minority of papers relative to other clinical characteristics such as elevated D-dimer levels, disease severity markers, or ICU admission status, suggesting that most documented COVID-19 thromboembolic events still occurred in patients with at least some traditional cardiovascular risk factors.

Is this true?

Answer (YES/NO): NO